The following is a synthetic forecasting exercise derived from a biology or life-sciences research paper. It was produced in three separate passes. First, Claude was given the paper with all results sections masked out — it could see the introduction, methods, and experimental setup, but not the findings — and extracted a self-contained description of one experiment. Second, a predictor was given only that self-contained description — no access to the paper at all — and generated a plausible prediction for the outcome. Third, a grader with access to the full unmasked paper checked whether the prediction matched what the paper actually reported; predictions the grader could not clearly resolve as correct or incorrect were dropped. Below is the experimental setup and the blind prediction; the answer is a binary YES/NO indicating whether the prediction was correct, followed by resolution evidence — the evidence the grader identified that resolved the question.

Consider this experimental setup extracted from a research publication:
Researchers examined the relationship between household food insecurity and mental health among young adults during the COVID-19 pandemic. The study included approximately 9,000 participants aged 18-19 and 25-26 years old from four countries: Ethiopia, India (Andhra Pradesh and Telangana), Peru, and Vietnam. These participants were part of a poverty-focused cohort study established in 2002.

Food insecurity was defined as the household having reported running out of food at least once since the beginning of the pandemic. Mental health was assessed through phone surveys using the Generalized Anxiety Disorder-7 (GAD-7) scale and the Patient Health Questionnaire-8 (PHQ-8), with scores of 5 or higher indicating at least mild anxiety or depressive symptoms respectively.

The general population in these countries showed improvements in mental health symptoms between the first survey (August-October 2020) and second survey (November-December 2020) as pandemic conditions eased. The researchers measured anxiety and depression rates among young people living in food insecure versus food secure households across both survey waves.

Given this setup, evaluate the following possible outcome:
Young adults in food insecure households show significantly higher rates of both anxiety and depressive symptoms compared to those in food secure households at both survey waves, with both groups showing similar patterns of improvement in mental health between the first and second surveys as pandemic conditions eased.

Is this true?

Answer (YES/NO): NO